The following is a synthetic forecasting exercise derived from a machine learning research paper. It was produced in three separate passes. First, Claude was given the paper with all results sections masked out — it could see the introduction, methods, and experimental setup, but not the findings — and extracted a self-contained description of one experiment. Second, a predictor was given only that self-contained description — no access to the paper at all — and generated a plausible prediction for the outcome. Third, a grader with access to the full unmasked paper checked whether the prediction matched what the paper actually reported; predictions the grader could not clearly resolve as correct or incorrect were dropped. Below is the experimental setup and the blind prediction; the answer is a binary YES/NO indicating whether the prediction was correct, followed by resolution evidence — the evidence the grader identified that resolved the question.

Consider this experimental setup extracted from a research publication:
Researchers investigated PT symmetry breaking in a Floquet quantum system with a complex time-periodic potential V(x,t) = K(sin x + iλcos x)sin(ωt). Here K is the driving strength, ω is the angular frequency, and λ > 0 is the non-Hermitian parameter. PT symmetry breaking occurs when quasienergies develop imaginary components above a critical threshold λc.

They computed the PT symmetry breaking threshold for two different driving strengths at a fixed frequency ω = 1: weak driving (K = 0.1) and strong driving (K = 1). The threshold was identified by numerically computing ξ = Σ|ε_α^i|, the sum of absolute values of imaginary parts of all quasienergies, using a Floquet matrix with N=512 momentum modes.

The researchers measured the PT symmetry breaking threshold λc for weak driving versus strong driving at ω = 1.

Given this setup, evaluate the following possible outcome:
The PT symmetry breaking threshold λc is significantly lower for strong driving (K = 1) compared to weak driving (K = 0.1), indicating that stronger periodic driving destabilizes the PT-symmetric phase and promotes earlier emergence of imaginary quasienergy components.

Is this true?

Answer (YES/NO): YES